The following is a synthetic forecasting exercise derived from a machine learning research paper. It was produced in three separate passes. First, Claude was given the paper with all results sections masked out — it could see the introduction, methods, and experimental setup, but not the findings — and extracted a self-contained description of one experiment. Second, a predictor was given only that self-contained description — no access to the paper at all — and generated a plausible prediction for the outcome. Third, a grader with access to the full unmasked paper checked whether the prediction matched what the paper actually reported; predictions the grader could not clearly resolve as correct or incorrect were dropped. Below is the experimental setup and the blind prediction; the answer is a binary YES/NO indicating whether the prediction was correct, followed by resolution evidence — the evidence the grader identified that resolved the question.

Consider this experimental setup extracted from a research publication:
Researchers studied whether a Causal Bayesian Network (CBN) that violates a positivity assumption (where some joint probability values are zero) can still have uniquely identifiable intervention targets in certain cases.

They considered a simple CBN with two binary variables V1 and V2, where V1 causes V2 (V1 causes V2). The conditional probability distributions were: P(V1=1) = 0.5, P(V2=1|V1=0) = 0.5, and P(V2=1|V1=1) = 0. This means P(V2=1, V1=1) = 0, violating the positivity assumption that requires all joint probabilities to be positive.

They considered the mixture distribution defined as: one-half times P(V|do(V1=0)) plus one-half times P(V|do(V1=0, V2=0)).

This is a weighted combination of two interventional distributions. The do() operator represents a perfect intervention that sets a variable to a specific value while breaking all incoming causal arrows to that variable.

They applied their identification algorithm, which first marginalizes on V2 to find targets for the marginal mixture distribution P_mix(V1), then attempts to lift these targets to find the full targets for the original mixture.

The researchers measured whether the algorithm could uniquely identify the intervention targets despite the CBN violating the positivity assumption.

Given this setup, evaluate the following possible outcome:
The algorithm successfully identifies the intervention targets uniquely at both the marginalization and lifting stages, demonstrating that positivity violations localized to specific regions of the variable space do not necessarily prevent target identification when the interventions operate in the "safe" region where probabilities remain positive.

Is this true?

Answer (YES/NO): YES